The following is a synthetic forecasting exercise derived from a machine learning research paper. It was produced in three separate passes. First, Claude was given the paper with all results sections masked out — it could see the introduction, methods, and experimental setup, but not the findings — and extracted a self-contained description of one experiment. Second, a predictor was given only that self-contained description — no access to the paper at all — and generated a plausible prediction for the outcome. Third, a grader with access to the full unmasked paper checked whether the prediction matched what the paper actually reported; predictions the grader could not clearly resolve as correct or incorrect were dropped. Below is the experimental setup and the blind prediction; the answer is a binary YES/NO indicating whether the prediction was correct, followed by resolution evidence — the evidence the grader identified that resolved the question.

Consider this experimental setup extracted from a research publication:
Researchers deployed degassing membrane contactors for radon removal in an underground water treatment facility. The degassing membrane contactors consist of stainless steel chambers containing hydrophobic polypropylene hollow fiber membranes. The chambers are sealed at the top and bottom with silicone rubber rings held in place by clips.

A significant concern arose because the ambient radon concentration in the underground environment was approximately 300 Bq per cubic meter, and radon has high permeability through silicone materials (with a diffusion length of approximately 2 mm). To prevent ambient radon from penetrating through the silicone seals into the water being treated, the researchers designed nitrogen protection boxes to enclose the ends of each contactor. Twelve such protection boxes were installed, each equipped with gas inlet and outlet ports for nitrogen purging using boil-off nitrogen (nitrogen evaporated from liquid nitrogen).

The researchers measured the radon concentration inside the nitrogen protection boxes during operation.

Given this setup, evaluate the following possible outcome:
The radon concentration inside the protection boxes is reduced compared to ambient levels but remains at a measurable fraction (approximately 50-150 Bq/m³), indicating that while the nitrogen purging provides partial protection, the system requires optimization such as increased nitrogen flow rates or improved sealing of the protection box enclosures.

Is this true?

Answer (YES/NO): NO